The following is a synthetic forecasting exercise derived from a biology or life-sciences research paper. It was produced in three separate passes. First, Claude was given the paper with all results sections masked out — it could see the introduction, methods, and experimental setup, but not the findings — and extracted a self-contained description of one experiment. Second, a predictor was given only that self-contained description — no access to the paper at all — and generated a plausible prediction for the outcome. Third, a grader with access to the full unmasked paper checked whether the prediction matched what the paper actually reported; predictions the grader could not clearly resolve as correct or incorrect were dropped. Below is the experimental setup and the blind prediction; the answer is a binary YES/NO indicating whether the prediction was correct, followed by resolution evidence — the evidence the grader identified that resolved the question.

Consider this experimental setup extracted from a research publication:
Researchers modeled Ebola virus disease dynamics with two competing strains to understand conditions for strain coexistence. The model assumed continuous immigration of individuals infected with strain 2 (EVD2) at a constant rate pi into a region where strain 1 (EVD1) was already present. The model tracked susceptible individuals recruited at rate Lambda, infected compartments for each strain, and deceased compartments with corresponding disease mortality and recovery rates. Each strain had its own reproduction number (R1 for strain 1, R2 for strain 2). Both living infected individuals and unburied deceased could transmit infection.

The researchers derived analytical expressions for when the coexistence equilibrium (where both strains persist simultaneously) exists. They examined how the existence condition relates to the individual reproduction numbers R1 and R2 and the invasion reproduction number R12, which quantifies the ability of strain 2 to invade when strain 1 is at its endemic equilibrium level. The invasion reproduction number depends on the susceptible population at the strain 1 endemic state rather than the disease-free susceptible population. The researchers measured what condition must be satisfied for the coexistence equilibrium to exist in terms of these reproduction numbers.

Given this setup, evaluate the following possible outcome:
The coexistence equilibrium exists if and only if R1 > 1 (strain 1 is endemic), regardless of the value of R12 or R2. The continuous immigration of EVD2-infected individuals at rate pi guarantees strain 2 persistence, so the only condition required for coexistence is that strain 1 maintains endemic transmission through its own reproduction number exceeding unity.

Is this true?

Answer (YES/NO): NO